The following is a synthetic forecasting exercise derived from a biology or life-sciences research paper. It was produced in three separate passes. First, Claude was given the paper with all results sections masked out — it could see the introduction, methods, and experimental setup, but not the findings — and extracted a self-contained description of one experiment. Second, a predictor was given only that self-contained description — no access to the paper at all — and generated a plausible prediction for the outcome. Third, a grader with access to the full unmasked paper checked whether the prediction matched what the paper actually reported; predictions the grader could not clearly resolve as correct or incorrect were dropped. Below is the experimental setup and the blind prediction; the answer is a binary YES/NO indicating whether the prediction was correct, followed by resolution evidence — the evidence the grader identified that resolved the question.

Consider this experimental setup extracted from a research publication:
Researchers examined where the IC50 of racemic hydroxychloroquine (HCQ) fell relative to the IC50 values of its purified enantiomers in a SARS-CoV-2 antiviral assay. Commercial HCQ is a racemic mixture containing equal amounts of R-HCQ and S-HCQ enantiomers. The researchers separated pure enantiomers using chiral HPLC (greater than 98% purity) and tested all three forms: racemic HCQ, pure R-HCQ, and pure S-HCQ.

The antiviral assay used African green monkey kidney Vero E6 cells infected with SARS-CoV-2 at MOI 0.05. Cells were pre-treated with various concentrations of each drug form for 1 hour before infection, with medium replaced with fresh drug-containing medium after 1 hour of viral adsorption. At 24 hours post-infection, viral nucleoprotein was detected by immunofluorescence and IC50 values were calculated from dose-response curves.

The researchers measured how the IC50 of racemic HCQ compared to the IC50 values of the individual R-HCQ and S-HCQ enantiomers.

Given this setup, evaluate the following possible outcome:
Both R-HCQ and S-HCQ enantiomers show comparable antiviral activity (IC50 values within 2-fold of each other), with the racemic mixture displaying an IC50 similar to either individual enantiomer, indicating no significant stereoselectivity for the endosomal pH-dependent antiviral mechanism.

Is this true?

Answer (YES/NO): NO